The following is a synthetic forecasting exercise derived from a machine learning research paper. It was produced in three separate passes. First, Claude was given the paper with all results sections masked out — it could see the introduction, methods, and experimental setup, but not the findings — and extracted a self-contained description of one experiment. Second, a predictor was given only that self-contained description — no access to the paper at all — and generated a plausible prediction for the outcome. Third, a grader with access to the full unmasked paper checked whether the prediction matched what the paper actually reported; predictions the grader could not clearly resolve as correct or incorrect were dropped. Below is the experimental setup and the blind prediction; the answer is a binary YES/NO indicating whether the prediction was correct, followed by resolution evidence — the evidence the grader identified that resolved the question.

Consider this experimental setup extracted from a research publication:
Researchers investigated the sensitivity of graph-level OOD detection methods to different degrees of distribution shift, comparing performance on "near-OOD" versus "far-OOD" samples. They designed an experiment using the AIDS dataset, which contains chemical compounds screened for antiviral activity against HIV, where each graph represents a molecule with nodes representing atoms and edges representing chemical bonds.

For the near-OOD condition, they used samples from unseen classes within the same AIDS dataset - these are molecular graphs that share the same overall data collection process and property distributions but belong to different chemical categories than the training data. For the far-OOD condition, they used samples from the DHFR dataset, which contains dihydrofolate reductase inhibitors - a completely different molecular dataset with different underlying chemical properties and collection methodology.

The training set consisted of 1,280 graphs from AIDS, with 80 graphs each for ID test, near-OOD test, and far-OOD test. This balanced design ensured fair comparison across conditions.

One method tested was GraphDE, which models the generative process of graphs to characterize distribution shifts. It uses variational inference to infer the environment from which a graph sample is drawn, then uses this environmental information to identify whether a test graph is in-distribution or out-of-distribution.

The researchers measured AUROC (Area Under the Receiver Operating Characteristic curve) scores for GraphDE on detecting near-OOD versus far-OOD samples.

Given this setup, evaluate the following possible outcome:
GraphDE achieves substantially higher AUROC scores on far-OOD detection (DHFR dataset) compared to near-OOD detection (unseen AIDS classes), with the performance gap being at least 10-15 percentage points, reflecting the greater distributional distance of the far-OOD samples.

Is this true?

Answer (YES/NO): YES